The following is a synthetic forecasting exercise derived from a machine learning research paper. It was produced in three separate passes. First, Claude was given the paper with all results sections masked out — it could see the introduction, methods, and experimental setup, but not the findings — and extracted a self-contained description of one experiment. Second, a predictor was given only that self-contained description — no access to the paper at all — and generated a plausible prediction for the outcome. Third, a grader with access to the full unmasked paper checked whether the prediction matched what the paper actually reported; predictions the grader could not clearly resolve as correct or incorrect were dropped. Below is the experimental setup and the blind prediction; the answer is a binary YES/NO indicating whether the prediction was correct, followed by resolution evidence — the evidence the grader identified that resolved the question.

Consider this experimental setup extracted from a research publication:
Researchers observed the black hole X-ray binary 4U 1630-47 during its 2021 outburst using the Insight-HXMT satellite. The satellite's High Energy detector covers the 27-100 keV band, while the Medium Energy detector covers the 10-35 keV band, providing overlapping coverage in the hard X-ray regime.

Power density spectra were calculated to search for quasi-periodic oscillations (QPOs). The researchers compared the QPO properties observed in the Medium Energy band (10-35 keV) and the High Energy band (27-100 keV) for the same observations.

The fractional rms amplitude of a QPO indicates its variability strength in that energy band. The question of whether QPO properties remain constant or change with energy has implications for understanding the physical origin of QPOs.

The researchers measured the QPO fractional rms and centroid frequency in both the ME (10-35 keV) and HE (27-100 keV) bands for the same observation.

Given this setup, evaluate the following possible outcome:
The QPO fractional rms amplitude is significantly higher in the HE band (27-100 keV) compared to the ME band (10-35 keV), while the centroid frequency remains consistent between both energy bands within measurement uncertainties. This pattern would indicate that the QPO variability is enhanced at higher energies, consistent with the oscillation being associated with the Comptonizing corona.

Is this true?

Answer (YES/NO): NO